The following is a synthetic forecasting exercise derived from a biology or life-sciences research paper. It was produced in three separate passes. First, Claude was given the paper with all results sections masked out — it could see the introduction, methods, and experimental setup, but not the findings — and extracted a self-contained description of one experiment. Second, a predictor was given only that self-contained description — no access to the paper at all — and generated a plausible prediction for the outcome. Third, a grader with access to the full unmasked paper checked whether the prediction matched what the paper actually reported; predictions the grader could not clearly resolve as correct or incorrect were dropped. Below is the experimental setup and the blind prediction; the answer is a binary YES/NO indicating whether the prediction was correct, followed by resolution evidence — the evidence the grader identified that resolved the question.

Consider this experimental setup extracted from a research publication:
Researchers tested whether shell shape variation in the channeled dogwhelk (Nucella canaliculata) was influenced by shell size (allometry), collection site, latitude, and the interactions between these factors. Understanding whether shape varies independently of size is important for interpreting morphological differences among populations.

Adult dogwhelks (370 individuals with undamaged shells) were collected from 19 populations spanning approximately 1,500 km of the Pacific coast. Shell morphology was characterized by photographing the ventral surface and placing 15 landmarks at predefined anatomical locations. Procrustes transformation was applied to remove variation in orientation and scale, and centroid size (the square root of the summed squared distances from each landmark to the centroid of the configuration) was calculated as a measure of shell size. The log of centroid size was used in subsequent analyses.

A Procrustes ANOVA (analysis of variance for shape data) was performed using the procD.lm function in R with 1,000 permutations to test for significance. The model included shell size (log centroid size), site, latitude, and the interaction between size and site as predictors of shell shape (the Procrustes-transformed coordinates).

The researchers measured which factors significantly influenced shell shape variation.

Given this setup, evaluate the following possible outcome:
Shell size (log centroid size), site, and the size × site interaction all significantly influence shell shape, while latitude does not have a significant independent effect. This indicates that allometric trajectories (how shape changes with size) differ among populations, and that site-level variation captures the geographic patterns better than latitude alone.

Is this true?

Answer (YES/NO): NO